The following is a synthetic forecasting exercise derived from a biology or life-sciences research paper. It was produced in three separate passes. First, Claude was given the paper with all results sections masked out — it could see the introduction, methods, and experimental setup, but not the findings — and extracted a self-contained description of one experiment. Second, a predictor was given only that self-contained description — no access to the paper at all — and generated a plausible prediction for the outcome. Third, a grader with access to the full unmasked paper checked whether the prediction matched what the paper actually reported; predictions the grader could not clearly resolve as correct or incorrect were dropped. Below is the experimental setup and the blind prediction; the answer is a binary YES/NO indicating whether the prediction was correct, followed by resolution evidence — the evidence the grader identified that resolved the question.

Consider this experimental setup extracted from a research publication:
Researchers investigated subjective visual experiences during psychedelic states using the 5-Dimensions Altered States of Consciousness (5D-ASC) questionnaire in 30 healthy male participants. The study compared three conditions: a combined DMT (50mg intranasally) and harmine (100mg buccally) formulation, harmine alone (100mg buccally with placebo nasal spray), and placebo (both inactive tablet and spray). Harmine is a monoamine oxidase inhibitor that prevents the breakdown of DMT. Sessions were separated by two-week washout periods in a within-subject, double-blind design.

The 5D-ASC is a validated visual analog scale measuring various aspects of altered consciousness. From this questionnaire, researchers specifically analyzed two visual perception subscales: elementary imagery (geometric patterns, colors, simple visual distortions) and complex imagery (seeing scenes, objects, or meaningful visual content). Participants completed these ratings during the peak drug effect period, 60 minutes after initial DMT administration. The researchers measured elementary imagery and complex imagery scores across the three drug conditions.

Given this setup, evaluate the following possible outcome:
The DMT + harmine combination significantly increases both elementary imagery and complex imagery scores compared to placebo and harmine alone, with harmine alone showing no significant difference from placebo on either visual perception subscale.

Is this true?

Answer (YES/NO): YES